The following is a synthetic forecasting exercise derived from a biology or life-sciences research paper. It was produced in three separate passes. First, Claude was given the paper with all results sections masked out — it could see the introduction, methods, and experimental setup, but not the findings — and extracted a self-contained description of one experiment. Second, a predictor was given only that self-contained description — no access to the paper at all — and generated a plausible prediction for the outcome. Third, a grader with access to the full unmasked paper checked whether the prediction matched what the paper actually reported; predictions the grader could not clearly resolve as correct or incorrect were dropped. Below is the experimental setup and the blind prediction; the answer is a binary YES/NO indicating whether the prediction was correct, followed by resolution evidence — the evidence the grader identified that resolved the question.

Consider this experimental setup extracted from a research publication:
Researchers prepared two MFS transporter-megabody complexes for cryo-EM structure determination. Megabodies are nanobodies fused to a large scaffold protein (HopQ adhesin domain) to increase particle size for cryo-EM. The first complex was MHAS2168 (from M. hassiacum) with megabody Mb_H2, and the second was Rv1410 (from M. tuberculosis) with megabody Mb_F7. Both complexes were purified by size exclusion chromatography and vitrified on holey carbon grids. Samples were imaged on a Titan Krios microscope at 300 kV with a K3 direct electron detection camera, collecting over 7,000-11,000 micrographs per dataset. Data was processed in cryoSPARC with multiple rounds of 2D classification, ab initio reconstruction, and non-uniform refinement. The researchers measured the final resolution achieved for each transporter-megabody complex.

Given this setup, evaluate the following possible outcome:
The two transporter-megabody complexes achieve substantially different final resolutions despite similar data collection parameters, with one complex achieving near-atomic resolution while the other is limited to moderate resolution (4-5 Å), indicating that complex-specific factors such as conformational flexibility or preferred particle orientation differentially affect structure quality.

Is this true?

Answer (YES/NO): NO